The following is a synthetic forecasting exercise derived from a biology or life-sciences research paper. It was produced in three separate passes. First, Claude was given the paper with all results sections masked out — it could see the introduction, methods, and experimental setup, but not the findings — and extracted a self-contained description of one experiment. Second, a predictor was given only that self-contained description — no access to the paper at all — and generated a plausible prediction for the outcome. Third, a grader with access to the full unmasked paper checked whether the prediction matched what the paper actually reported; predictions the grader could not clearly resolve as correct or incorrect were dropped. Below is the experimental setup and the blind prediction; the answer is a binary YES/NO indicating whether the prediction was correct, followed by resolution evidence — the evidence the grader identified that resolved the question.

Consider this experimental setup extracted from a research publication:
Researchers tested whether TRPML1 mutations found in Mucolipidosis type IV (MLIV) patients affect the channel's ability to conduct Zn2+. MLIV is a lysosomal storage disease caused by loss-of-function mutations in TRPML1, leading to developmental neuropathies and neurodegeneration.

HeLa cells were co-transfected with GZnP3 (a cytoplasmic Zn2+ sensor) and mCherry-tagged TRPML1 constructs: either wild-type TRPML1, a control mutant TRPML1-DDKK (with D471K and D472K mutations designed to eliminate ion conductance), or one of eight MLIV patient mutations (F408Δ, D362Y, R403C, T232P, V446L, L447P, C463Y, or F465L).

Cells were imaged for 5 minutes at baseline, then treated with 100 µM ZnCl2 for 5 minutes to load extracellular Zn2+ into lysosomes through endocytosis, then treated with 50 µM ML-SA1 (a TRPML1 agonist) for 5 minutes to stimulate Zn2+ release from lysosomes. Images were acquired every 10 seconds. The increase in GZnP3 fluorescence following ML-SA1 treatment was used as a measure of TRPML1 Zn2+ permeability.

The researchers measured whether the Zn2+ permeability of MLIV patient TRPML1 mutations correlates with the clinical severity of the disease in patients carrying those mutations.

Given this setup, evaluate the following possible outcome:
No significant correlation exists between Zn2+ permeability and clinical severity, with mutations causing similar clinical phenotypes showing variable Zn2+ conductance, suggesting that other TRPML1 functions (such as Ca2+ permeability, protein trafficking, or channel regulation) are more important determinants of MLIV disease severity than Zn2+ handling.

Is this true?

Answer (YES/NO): NO